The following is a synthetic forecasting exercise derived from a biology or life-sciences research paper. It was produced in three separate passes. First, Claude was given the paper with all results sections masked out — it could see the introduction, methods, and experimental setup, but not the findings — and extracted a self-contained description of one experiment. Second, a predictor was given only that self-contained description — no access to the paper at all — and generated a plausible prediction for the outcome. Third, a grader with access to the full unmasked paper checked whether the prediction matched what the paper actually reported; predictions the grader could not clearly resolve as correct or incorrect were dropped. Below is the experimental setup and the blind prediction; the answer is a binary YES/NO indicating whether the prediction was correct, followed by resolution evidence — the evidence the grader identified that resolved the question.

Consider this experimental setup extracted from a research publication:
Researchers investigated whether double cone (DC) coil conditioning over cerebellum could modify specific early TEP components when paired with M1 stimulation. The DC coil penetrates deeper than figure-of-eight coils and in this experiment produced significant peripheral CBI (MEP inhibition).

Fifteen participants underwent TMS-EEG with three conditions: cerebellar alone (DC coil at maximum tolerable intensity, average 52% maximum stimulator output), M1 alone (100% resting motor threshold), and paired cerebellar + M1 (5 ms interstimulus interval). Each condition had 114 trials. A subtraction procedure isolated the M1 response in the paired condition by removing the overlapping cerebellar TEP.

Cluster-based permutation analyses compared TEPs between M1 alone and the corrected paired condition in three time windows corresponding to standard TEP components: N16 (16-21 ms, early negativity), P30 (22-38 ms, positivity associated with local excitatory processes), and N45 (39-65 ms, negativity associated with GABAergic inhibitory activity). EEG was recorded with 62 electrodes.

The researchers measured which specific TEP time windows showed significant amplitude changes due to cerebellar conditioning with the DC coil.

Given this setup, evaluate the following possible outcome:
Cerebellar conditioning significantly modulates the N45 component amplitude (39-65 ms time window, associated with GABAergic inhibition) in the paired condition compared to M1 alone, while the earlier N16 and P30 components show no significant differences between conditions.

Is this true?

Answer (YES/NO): NO